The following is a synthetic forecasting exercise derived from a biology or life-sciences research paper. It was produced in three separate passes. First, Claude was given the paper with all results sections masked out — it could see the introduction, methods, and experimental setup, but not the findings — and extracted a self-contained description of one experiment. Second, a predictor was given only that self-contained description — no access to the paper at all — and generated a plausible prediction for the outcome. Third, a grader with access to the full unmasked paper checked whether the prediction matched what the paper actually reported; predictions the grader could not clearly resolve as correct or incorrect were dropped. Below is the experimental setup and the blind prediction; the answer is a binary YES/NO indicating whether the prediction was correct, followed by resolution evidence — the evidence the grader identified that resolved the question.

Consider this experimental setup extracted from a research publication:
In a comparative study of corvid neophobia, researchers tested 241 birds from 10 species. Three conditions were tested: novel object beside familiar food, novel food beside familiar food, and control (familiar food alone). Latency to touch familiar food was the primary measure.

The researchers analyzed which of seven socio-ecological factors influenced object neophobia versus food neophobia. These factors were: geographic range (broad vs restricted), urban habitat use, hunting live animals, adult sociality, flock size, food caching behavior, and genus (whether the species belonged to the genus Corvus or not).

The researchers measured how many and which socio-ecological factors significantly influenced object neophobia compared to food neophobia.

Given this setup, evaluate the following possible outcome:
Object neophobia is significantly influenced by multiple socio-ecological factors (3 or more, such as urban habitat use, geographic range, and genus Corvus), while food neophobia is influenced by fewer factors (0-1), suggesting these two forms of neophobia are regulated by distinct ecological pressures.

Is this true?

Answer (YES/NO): NO